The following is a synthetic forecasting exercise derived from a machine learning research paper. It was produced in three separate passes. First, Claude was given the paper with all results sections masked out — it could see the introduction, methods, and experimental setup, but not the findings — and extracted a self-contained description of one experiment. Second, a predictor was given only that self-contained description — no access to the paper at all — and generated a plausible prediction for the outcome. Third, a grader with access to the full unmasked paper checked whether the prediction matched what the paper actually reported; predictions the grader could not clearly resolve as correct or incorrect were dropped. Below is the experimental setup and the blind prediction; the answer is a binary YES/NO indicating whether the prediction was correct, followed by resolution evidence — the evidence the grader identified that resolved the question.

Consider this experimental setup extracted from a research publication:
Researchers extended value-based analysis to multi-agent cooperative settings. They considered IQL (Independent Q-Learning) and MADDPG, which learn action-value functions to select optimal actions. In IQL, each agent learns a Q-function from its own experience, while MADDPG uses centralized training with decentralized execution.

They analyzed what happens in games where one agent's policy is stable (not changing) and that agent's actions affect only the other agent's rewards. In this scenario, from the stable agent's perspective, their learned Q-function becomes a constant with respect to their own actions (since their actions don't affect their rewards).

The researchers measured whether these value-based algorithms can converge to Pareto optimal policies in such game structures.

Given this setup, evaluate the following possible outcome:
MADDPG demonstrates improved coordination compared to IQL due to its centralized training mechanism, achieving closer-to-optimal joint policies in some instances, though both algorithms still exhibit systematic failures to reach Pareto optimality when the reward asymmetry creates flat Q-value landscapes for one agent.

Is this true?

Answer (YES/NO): NO